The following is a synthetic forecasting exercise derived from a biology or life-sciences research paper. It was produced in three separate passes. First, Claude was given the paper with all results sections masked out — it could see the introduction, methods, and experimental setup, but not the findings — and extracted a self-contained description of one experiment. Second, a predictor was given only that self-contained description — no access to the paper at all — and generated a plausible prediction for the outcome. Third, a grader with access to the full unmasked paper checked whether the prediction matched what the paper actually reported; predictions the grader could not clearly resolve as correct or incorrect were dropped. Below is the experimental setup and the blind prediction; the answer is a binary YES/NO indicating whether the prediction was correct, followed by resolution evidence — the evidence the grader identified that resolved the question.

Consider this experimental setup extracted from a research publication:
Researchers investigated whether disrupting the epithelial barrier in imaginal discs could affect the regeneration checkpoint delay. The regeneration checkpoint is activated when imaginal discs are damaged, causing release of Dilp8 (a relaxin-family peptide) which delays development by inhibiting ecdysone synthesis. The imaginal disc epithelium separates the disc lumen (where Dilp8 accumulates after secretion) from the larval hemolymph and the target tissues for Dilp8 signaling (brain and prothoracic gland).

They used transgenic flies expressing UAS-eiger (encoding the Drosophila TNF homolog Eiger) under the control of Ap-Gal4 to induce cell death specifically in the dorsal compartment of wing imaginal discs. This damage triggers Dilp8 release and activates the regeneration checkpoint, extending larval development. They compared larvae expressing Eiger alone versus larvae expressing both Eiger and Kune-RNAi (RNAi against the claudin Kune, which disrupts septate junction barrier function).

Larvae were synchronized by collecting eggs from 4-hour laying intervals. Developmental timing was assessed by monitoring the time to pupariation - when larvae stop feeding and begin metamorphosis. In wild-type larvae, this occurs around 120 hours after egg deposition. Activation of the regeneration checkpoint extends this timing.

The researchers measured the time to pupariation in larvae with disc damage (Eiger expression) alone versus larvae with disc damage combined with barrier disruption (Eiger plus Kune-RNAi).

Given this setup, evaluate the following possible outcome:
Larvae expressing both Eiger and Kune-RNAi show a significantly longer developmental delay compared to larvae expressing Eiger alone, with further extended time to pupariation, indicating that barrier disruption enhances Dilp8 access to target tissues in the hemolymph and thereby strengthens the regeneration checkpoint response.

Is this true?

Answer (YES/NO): YES